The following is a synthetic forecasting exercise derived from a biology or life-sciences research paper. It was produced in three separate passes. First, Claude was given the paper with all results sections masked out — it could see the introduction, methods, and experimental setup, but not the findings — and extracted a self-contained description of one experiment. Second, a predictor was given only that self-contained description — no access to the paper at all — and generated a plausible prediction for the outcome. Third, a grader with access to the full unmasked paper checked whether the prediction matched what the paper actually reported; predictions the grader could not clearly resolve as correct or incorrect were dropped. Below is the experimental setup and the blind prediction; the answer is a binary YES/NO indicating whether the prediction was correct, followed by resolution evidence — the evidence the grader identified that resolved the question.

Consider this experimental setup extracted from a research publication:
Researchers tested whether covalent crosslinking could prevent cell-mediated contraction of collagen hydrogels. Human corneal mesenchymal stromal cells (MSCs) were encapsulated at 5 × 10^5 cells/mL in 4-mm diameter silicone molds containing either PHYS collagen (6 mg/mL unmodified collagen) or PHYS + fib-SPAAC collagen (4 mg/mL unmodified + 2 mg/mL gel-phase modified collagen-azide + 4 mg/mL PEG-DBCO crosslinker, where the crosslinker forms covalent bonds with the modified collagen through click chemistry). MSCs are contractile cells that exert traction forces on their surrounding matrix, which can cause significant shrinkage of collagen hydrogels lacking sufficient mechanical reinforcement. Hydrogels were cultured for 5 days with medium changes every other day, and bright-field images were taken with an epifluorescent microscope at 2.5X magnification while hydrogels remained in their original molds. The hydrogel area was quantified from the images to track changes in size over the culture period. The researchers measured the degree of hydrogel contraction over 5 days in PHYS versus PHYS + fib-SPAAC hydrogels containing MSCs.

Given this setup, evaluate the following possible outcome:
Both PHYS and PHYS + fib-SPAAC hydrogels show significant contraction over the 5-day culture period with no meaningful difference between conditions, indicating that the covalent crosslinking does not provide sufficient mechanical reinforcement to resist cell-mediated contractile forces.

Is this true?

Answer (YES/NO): NO